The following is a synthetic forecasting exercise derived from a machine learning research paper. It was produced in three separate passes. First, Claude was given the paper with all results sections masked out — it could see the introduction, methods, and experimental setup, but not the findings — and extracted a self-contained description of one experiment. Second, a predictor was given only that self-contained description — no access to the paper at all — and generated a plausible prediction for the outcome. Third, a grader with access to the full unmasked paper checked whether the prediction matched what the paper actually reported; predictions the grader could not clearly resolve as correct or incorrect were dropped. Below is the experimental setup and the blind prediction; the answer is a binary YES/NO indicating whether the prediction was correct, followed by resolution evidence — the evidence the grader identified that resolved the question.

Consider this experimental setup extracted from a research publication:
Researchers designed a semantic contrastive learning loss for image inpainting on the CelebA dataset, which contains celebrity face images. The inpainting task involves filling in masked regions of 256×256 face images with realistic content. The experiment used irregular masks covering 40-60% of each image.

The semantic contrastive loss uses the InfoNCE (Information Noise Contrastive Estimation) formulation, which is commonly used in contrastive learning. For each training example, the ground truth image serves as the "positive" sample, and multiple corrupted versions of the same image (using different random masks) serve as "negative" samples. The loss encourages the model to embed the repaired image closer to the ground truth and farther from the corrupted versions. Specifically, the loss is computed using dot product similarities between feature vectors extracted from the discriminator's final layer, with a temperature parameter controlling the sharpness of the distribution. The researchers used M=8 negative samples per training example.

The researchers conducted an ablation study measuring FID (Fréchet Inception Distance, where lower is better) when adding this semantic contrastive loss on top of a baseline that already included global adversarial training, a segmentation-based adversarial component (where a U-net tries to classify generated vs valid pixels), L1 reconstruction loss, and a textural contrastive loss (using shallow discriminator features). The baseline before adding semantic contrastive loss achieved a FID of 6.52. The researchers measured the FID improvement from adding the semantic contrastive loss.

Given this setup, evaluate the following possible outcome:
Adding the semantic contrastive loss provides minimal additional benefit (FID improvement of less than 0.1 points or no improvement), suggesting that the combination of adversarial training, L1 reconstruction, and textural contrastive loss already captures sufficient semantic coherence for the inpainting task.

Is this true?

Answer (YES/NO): NO